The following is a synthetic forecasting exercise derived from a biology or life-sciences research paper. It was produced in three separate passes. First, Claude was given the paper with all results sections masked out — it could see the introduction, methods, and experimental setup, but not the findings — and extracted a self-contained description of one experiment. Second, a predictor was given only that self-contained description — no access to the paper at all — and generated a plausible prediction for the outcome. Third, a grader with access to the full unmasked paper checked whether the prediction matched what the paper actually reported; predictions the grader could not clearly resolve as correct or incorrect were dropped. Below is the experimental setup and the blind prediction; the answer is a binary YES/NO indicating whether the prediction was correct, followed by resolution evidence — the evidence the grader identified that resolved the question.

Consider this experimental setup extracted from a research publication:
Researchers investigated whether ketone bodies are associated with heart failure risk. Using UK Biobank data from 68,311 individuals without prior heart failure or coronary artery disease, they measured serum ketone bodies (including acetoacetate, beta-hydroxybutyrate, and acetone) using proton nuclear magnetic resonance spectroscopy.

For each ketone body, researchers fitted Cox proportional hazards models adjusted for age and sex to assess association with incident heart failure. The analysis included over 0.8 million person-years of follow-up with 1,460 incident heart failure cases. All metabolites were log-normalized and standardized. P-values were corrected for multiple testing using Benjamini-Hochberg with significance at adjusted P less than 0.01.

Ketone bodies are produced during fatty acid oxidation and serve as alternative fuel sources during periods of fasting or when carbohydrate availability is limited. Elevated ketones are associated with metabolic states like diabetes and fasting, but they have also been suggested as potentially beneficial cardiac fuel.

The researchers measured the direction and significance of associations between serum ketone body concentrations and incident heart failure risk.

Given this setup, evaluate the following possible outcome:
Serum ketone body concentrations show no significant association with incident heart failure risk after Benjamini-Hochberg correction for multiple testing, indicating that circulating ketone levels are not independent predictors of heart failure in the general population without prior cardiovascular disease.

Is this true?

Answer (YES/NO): NO